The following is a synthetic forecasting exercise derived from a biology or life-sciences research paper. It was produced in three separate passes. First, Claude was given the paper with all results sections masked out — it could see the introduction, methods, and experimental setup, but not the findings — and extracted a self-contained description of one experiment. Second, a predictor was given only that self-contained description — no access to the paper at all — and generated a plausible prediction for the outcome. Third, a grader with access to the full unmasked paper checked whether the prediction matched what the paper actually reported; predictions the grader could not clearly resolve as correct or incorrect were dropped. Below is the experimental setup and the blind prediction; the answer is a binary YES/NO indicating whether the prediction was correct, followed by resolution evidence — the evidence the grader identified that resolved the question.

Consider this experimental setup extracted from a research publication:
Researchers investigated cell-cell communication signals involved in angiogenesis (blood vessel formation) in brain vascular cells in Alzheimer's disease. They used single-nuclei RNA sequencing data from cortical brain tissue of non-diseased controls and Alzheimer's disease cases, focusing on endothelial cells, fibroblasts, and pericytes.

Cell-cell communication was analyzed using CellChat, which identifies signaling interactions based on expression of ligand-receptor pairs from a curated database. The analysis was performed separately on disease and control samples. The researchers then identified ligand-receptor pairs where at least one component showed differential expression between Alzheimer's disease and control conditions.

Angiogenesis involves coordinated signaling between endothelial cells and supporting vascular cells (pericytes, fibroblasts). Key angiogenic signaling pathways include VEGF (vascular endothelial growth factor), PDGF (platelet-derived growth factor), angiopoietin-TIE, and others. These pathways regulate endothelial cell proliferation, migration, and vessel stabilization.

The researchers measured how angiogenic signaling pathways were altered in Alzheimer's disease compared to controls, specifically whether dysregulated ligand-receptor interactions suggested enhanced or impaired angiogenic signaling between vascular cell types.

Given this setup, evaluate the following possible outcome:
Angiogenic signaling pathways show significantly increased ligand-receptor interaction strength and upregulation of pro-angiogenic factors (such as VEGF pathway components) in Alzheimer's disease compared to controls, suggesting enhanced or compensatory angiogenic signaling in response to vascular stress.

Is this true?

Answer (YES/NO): NO